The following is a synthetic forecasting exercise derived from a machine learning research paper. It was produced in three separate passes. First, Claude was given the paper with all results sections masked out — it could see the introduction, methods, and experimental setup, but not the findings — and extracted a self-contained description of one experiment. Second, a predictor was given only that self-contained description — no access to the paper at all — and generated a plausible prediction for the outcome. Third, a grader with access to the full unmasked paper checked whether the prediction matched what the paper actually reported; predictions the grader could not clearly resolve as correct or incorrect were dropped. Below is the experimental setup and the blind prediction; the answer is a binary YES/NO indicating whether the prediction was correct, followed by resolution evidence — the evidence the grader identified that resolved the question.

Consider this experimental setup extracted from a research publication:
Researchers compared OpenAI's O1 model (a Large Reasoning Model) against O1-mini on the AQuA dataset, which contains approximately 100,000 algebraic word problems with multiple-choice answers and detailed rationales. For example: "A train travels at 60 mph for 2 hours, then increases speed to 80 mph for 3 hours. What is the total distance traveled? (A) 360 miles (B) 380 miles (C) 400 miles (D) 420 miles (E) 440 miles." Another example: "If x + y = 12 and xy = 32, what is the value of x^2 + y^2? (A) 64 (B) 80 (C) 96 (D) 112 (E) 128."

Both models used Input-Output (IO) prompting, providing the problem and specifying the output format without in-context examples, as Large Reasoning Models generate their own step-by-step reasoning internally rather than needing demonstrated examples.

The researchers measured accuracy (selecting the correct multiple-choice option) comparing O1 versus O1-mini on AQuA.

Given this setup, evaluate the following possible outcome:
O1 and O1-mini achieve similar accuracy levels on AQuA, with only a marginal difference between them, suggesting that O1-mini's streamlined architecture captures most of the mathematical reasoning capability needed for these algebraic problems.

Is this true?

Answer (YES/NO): YES